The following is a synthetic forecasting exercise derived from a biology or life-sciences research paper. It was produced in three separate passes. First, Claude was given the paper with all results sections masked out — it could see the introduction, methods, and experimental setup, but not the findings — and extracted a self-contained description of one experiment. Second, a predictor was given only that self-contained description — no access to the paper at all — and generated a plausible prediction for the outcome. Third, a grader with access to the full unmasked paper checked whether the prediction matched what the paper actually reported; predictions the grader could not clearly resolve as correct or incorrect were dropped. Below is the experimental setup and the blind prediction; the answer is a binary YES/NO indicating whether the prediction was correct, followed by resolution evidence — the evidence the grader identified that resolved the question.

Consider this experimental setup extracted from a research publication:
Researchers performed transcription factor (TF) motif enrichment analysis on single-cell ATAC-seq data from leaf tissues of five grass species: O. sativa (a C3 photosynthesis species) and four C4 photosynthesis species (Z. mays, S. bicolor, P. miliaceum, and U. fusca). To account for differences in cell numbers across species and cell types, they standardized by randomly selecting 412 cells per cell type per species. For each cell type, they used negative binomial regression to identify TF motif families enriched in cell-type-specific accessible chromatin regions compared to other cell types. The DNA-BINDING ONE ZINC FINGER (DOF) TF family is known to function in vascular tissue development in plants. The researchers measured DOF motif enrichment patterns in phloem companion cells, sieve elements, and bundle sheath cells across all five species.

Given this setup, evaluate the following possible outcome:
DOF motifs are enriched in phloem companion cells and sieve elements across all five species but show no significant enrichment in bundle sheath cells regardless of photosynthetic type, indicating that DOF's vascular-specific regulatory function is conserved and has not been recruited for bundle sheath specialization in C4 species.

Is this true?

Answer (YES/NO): NO